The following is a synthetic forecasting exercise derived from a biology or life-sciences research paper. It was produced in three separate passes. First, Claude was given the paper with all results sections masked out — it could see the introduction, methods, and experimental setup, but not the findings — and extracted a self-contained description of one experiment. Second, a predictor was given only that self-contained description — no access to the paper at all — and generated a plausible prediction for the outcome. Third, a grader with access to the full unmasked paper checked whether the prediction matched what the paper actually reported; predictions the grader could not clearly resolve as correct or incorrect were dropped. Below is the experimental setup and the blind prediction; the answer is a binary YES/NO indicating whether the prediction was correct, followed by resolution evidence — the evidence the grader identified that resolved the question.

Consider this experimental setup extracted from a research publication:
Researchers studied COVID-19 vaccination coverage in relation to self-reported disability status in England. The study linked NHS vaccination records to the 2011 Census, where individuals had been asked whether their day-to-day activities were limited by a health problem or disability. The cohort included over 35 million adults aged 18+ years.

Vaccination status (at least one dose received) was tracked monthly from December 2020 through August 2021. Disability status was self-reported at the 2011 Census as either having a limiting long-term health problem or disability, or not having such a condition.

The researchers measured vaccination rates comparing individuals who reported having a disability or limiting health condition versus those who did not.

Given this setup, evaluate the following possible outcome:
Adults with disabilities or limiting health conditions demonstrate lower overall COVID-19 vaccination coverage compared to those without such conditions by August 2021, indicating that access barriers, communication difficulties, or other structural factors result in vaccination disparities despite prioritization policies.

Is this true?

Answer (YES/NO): YES